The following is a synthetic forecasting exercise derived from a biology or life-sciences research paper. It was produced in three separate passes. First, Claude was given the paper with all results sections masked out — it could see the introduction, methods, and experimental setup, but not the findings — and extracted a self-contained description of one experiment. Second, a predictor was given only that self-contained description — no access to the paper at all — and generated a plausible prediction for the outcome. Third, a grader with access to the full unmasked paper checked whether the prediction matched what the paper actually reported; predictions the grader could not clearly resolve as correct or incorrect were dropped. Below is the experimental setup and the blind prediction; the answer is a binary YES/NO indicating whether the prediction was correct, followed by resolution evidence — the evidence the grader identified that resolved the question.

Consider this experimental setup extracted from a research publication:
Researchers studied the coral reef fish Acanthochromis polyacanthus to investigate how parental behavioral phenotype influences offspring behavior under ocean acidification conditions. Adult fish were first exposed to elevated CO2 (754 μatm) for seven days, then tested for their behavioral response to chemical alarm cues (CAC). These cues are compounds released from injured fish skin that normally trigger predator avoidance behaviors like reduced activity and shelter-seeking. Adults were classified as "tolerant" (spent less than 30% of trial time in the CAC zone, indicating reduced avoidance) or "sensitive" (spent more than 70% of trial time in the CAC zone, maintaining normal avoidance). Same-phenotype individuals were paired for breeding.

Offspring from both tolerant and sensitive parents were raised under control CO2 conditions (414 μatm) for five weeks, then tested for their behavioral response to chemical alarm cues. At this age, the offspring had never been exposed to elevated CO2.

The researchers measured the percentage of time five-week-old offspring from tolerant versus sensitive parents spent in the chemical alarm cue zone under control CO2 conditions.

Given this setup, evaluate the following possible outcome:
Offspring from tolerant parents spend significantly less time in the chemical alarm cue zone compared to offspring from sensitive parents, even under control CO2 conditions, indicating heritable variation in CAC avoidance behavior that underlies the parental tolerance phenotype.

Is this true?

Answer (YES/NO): NO